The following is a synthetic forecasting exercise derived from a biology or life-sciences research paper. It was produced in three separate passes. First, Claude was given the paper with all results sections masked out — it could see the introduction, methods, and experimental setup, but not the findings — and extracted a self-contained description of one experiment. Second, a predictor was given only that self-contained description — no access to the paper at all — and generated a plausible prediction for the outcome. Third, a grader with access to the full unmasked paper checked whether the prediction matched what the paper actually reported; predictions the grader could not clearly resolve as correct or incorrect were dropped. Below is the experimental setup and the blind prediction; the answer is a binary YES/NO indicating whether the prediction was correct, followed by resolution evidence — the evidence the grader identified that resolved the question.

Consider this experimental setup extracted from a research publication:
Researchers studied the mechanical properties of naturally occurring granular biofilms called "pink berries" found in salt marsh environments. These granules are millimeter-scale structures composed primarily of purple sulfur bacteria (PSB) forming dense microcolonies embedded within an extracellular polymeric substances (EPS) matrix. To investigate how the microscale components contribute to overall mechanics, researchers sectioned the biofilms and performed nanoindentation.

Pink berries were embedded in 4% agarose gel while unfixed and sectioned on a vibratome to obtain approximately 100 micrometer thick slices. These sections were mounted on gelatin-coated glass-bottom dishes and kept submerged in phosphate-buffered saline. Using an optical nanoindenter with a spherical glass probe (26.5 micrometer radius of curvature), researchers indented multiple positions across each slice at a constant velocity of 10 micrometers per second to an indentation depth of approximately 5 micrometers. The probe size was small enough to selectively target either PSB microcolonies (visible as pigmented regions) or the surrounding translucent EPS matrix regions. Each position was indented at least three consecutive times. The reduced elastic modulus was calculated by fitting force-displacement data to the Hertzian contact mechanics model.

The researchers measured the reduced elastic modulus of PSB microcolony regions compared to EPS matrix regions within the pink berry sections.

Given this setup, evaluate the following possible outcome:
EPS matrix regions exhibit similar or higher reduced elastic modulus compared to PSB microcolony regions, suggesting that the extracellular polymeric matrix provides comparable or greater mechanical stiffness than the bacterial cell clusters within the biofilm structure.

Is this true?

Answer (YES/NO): NO